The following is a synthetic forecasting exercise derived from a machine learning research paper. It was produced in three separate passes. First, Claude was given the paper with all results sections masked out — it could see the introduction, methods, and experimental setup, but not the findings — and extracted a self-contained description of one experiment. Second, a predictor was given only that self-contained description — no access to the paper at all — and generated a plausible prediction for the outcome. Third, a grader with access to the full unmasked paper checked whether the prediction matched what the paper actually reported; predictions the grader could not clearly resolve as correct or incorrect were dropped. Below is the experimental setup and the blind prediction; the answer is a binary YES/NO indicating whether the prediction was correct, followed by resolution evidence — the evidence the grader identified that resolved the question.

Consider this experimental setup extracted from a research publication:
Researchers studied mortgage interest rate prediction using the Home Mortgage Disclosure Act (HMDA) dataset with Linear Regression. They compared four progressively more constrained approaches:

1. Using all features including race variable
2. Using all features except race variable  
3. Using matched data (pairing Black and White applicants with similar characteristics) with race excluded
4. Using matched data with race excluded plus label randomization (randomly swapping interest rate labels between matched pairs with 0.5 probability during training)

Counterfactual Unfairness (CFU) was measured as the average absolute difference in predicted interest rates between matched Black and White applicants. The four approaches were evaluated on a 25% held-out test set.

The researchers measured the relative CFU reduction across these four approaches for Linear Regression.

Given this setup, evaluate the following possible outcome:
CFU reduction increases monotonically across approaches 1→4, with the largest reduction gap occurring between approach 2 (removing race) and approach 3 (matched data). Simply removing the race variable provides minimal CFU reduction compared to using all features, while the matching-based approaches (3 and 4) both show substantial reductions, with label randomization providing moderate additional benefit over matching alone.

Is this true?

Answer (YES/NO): NO